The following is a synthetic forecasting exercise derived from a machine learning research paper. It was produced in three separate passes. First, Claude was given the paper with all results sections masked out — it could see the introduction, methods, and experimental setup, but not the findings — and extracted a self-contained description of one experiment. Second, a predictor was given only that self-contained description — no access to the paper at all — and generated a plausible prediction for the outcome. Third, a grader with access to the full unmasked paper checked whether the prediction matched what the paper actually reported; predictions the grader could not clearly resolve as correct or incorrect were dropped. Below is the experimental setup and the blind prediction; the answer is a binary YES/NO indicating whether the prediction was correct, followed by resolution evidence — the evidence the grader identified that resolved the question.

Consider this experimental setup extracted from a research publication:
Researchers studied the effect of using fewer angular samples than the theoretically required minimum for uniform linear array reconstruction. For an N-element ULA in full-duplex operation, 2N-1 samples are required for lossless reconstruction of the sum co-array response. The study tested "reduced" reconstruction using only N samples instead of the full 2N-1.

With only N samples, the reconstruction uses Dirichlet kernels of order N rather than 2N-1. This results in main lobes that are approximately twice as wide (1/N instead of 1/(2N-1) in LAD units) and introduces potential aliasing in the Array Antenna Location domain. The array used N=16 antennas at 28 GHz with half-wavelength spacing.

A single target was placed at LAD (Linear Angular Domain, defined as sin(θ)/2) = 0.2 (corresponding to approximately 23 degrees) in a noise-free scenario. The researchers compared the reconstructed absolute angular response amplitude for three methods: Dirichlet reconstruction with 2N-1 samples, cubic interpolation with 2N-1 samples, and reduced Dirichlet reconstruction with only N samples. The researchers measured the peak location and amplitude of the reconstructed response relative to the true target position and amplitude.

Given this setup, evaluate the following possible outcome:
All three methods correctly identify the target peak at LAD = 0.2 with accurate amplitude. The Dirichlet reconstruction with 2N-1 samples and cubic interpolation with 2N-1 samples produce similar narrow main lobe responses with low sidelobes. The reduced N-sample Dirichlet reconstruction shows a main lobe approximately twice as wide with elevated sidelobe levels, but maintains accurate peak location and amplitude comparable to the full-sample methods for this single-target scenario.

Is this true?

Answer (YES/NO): NO